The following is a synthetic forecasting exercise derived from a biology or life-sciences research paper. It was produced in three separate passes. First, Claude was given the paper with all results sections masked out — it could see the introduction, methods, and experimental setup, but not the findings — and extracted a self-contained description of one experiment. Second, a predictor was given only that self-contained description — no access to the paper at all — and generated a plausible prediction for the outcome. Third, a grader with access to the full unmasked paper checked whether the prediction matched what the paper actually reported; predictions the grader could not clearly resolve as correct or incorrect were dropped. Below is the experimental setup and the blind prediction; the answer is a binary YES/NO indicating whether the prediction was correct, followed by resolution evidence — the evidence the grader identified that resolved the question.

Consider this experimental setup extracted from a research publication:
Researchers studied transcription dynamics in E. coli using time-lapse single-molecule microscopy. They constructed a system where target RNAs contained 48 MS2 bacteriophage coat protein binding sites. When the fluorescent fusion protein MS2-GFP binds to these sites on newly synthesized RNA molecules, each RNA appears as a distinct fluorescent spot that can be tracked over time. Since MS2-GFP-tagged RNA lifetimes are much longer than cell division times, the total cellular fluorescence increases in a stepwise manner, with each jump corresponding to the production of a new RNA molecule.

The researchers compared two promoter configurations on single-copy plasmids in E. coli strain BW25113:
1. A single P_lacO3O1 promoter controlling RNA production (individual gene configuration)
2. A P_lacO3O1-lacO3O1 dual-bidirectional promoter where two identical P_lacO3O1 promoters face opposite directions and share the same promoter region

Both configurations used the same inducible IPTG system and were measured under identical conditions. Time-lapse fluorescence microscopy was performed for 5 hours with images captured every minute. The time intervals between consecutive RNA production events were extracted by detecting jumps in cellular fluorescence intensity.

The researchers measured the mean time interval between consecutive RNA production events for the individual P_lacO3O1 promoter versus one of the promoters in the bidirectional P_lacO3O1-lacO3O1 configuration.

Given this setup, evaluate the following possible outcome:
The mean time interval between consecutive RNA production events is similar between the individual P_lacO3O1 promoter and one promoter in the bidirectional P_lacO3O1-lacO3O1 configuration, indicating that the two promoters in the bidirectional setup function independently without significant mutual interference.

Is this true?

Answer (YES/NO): NO